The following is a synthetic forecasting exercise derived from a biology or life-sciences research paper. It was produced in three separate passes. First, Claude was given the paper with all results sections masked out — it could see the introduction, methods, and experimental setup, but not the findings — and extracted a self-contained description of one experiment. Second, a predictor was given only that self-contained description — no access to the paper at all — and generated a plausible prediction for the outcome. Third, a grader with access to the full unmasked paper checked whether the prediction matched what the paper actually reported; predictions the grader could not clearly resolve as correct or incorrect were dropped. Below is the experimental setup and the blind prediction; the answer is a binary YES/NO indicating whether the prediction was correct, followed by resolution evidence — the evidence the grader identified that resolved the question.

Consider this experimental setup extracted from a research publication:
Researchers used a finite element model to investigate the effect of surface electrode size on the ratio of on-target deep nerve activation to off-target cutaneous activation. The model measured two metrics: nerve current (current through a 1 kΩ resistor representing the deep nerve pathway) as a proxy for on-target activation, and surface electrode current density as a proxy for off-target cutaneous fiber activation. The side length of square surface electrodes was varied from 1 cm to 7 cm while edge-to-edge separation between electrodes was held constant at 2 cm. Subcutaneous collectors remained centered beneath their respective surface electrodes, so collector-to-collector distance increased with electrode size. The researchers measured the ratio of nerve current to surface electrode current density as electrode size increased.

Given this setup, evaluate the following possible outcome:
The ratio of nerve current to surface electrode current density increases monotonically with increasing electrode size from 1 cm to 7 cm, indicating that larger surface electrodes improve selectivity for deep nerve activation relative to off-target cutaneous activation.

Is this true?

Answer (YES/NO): YES